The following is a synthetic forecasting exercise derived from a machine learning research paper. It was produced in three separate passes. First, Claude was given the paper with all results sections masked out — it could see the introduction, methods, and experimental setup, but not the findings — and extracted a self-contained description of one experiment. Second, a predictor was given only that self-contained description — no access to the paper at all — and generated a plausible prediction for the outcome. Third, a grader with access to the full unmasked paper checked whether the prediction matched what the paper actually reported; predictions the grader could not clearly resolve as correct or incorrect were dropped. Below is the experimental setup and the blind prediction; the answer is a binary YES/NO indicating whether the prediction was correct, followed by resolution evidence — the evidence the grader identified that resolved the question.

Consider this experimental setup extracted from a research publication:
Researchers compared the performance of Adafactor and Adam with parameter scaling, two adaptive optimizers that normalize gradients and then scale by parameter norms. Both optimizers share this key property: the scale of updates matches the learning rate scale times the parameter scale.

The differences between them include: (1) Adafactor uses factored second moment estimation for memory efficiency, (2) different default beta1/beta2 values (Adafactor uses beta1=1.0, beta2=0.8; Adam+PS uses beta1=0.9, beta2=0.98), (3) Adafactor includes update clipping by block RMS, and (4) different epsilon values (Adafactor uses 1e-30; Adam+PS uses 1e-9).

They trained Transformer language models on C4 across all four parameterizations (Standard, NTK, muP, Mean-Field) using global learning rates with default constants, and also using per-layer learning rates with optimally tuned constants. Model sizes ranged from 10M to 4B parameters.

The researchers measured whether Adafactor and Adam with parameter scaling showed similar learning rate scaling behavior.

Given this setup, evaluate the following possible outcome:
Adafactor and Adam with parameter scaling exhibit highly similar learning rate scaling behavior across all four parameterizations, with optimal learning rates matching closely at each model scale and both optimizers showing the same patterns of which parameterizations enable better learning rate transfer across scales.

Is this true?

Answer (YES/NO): YES